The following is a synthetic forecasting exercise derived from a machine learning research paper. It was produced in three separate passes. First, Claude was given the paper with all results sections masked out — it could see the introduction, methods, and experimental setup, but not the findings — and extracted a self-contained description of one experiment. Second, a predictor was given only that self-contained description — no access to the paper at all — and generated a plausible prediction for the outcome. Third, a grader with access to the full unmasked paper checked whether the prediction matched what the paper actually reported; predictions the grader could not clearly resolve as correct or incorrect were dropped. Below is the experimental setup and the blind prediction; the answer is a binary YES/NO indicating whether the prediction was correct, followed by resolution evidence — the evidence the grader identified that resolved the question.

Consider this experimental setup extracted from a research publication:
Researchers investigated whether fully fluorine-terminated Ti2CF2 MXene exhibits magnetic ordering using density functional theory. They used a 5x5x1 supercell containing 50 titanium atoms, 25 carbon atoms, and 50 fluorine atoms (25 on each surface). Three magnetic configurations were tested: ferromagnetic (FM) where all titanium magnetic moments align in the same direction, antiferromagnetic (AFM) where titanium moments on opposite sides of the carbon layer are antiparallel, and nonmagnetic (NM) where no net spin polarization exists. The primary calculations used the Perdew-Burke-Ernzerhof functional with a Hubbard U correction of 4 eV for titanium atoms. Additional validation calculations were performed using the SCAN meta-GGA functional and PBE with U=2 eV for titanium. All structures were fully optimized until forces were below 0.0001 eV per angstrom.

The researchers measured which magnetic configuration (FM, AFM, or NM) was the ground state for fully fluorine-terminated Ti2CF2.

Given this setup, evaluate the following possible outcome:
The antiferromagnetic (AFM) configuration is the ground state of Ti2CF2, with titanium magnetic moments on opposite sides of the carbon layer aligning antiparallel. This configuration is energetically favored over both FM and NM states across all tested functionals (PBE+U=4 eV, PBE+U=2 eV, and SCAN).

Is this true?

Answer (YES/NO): NO